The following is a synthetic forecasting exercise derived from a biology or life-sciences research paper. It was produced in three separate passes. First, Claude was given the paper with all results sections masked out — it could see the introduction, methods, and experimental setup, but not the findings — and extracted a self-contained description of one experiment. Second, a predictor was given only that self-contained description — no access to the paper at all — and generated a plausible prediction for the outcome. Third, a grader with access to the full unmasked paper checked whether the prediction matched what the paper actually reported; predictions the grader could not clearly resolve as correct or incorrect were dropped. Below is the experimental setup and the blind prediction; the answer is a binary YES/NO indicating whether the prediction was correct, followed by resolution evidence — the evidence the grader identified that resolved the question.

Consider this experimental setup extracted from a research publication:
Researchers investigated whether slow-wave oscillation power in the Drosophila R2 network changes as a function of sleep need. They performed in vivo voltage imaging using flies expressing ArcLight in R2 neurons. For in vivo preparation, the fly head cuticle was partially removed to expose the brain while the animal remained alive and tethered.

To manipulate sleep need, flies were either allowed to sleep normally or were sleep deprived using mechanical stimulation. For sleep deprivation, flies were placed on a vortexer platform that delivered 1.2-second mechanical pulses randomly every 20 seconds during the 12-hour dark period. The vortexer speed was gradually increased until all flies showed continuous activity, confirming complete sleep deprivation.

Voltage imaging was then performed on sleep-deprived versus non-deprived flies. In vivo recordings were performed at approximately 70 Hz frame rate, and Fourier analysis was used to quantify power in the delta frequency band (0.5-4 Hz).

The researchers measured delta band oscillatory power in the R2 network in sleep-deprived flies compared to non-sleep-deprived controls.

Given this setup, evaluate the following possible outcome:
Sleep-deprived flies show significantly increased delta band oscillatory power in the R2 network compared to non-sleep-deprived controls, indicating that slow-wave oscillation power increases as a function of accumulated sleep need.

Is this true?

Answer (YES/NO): YES